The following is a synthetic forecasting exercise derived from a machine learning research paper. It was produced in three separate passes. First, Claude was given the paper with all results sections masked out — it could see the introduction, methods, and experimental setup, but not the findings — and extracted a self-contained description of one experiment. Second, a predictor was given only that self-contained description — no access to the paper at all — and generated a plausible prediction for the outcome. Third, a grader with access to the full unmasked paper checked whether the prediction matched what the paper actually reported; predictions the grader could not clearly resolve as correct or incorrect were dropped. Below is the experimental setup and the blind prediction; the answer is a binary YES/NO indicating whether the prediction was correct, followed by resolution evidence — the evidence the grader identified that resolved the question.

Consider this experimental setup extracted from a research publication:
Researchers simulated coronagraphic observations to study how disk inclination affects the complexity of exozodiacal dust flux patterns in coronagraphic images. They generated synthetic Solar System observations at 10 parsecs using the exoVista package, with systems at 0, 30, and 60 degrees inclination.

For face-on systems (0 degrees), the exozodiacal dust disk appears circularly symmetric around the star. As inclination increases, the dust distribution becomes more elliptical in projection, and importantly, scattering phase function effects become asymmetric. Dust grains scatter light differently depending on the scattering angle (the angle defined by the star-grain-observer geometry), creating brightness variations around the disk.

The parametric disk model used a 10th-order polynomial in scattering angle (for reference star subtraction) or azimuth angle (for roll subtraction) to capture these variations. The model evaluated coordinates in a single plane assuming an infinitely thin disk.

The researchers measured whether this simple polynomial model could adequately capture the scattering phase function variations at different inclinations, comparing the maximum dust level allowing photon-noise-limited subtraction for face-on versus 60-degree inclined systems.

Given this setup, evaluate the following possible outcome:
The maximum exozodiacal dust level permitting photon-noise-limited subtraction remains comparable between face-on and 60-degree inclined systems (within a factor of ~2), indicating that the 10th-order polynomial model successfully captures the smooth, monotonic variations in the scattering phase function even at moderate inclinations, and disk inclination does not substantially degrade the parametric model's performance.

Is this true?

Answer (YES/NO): NO